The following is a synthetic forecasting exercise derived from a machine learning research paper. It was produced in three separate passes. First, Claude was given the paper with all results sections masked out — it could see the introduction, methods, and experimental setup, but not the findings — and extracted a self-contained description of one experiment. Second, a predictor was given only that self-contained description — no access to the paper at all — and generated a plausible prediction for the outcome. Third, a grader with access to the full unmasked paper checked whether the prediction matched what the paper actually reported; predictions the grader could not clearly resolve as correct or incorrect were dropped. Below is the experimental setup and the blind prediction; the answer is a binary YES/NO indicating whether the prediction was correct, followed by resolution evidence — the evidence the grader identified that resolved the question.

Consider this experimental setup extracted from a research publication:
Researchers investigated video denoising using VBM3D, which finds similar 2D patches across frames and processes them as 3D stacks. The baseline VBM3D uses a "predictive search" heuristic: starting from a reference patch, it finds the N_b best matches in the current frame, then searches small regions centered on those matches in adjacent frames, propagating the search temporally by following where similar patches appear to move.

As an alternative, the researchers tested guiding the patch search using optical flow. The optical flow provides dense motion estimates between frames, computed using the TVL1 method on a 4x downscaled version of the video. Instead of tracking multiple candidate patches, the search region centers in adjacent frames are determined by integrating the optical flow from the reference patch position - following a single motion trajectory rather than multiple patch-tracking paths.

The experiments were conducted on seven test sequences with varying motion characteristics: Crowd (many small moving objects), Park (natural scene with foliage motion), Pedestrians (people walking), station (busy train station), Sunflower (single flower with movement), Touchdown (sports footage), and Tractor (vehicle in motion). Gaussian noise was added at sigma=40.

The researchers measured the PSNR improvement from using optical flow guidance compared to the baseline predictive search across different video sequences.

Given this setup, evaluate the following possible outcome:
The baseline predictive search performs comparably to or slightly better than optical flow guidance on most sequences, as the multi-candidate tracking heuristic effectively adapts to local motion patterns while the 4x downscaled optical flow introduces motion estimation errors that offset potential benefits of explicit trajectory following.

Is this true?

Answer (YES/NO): NO